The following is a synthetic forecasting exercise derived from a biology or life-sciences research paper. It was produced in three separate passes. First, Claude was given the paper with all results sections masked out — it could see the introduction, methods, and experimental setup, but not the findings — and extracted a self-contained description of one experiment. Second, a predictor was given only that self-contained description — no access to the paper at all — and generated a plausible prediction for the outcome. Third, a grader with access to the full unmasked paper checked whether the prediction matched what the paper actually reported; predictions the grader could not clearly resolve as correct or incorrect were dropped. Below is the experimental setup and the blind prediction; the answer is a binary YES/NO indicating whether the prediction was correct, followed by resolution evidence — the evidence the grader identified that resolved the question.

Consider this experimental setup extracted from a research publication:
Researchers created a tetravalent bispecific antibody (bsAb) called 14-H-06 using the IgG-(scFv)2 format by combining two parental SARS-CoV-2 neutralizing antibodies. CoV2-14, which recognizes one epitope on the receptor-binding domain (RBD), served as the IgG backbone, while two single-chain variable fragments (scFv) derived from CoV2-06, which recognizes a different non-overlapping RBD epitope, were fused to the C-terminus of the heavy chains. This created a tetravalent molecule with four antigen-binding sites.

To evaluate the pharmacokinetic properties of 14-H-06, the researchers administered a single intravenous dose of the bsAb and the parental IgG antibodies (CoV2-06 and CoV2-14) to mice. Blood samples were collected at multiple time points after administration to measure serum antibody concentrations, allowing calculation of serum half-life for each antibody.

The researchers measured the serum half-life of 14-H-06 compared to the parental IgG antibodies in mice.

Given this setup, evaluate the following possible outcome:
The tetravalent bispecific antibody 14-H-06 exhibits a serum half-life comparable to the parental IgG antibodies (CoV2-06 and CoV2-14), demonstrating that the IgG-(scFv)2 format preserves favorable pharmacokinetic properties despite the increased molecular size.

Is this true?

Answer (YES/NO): NO